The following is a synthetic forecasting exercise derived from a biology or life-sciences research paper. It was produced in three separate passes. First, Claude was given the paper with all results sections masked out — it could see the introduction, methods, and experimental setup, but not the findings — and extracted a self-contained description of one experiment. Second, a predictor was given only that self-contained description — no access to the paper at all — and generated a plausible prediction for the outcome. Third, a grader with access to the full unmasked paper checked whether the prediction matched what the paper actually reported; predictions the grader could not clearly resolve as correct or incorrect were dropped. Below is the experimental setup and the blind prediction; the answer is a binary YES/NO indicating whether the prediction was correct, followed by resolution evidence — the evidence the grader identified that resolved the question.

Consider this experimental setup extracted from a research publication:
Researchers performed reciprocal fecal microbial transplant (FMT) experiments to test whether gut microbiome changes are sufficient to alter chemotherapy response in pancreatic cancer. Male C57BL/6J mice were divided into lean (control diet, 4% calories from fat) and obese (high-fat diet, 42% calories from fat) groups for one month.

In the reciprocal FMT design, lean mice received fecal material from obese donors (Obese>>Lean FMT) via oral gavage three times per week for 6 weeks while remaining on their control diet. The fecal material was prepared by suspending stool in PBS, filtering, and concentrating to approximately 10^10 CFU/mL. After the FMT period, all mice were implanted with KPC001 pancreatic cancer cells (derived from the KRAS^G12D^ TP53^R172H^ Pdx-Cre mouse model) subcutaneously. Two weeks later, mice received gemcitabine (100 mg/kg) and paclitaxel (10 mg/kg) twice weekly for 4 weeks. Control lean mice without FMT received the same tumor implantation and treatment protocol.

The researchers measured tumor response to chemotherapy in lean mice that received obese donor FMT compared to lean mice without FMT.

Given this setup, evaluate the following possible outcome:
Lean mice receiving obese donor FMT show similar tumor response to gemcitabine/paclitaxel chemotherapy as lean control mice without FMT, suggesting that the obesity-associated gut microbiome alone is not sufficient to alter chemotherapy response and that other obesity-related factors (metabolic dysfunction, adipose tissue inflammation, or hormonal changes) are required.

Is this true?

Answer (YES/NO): NO